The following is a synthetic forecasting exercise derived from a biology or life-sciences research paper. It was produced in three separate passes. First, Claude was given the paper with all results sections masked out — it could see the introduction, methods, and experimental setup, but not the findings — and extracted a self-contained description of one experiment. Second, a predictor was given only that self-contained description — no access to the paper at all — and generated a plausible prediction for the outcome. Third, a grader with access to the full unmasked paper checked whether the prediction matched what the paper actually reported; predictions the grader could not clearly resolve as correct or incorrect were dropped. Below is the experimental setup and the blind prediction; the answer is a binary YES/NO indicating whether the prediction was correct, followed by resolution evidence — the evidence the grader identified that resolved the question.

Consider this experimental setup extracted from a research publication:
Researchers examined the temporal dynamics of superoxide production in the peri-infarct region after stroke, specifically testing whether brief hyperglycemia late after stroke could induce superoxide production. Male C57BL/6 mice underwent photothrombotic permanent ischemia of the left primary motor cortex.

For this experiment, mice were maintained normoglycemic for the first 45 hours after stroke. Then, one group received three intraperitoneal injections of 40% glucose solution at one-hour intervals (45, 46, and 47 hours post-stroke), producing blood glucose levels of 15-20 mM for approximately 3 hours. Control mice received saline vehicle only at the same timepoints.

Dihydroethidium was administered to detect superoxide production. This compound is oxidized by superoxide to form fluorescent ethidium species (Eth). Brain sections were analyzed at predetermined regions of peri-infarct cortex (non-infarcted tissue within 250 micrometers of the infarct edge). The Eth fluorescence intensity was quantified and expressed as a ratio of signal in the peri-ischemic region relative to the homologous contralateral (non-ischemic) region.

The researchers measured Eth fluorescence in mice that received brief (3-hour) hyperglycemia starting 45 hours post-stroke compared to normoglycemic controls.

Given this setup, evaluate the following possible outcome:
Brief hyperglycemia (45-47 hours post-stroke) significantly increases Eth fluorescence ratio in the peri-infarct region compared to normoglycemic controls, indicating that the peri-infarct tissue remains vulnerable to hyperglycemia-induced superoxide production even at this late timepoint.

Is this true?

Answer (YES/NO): YES